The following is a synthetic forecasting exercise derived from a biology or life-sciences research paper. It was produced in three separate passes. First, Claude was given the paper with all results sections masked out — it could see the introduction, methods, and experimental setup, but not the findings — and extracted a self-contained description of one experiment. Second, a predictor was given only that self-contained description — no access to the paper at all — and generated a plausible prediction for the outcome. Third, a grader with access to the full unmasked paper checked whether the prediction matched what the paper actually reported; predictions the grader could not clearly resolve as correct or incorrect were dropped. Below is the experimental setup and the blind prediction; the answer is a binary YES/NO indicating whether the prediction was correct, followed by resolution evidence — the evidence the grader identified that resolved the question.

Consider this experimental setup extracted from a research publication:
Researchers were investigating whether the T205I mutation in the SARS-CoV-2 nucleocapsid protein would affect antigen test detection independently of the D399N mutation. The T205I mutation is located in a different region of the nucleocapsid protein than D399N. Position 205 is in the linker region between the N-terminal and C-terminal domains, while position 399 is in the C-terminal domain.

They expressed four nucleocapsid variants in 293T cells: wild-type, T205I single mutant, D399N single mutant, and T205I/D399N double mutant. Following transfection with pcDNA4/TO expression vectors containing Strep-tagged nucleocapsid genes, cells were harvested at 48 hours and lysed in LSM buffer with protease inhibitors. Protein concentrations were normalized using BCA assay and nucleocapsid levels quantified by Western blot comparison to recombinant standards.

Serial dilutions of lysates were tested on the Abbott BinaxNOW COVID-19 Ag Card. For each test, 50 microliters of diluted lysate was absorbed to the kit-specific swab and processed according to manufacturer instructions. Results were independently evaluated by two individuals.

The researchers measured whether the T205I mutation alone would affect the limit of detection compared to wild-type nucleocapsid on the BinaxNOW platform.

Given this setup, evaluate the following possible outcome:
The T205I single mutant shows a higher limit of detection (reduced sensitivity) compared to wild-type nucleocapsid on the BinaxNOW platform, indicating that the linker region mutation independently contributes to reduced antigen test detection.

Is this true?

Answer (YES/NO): NO